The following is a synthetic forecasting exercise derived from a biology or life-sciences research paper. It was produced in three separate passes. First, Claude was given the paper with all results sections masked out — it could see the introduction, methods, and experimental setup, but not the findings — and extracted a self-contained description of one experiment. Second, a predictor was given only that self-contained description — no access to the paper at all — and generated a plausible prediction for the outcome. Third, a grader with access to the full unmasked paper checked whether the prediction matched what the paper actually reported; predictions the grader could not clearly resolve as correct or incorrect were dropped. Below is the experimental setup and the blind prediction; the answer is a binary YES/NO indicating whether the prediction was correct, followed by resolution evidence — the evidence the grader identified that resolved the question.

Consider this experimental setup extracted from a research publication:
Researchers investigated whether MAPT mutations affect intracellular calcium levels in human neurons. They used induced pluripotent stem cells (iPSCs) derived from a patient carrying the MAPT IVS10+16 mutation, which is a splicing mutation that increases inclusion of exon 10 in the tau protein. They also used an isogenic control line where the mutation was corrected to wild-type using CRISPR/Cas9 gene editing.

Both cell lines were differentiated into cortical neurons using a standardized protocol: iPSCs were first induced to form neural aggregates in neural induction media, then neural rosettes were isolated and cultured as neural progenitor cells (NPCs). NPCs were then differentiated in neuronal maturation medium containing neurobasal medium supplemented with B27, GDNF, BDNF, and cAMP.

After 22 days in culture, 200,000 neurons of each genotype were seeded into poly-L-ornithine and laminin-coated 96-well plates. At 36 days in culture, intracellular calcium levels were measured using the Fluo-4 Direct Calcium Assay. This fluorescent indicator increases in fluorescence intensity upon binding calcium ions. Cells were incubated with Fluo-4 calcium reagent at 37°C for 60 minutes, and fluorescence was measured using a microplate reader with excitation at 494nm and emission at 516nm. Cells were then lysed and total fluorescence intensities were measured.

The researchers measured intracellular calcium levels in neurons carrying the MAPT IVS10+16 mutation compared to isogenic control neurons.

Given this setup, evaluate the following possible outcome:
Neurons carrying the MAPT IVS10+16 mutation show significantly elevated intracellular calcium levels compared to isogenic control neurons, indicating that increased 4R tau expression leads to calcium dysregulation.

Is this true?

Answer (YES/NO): NO